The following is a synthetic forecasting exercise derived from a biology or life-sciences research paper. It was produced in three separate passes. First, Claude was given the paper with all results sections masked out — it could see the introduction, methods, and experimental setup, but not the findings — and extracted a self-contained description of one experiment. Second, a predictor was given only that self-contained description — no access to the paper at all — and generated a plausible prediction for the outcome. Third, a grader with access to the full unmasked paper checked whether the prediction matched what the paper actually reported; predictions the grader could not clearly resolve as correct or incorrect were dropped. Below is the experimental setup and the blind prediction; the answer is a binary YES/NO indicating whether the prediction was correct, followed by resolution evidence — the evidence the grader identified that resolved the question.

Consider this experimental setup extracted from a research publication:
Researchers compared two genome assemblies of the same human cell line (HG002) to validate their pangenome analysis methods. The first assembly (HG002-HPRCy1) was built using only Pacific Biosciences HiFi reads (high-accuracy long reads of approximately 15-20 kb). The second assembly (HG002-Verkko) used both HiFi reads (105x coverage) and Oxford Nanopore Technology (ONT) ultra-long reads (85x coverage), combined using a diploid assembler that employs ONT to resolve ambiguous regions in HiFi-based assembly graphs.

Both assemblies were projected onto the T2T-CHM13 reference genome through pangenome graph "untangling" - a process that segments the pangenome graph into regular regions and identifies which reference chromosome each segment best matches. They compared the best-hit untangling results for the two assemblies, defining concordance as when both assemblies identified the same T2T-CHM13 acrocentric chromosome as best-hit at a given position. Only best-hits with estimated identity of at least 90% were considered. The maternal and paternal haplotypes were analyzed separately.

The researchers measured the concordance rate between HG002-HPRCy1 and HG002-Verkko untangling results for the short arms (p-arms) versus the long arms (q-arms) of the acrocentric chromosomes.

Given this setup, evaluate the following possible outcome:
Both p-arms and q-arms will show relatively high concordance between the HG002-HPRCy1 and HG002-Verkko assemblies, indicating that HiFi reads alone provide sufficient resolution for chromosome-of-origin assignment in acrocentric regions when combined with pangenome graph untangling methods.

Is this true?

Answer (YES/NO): NO